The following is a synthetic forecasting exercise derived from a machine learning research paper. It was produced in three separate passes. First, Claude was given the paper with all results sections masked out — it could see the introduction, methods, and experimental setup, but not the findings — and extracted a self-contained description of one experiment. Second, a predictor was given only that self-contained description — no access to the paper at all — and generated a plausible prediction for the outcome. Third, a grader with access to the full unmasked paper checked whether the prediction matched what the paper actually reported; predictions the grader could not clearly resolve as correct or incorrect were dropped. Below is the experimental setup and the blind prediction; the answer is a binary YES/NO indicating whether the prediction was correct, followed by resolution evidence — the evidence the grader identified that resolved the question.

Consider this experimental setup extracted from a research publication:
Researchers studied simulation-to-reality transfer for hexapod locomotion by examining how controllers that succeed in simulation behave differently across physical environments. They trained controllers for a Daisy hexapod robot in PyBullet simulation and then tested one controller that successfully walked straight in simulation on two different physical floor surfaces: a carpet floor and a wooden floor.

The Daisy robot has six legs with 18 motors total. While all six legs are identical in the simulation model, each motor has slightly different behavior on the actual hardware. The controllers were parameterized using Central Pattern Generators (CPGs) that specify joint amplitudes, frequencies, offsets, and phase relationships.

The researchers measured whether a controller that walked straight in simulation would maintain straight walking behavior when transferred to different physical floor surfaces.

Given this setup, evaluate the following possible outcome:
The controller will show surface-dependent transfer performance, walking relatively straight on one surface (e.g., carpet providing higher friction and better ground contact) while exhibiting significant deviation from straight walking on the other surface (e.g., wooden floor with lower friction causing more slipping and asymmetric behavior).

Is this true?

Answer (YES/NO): NO